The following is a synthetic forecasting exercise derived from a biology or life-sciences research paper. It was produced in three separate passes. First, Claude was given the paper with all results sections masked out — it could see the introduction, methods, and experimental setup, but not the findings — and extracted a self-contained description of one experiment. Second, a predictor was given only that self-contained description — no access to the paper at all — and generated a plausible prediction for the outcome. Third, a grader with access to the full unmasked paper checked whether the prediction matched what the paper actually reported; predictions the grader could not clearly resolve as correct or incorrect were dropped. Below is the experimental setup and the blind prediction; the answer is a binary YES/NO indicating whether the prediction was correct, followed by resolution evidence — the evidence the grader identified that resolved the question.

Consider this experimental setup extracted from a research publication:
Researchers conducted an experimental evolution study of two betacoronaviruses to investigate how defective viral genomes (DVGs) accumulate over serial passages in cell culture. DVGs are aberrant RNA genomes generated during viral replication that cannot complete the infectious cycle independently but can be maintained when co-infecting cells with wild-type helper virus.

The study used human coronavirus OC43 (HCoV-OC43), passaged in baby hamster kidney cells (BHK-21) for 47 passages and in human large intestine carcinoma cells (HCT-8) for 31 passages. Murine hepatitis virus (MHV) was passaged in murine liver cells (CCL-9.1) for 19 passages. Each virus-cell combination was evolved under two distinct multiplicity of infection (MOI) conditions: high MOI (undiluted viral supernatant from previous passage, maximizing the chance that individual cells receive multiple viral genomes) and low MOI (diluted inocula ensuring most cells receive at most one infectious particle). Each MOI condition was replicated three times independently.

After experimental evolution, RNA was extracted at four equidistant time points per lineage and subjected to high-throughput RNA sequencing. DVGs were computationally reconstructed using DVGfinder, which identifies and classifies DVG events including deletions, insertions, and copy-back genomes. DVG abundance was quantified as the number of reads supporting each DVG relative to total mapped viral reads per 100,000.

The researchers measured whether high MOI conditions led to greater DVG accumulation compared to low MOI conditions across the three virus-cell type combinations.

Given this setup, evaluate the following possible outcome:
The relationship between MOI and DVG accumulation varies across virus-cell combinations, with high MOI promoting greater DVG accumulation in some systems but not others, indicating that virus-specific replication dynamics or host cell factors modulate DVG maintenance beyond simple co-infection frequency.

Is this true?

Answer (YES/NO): YES